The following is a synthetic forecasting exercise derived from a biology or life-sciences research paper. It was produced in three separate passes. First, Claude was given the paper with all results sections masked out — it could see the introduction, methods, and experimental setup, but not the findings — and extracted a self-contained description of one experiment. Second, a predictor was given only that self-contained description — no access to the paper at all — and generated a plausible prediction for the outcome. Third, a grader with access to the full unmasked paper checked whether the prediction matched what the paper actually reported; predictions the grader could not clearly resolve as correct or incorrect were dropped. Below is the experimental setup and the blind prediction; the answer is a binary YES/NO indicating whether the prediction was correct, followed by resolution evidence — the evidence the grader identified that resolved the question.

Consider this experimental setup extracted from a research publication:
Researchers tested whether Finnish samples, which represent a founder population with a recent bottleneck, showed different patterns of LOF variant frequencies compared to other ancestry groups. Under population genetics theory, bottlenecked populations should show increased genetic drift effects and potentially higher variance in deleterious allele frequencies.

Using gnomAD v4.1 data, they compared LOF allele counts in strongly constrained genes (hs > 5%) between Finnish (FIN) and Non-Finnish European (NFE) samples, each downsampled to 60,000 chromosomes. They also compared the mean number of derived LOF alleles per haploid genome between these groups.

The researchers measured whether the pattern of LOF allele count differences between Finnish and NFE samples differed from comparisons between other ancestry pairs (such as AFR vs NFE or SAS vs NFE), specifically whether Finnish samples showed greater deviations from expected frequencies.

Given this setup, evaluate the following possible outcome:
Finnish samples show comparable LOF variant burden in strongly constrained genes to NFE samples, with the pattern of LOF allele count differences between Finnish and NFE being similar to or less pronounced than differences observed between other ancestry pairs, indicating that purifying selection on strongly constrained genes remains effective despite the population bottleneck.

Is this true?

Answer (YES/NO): YES